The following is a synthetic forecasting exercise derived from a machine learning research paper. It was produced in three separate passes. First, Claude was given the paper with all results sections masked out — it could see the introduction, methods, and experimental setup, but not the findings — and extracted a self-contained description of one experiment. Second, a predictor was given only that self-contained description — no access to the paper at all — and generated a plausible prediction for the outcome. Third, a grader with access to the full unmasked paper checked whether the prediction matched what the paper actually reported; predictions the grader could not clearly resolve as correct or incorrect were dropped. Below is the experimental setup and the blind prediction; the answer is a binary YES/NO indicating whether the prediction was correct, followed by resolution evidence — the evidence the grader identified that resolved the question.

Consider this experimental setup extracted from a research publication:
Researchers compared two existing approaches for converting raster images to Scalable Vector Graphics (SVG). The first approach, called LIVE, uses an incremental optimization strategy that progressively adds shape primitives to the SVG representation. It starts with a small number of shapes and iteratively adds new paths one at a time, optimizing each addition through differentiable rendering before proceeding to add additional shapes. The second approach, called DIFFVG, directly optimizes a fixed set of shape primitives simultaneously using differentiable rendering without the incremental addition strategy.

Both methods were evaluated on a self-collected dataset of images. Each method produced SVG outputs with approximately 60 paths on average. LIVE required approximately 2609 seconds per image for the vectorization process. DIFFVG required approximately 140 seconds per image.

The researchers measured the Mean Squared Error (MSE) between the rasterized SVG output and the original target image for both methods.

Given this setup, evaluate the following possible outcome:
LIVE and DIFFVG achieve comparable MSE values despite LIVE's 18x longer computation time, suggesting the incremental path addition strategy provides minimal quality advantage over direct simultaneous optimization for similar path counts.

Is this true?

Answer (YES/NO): NO